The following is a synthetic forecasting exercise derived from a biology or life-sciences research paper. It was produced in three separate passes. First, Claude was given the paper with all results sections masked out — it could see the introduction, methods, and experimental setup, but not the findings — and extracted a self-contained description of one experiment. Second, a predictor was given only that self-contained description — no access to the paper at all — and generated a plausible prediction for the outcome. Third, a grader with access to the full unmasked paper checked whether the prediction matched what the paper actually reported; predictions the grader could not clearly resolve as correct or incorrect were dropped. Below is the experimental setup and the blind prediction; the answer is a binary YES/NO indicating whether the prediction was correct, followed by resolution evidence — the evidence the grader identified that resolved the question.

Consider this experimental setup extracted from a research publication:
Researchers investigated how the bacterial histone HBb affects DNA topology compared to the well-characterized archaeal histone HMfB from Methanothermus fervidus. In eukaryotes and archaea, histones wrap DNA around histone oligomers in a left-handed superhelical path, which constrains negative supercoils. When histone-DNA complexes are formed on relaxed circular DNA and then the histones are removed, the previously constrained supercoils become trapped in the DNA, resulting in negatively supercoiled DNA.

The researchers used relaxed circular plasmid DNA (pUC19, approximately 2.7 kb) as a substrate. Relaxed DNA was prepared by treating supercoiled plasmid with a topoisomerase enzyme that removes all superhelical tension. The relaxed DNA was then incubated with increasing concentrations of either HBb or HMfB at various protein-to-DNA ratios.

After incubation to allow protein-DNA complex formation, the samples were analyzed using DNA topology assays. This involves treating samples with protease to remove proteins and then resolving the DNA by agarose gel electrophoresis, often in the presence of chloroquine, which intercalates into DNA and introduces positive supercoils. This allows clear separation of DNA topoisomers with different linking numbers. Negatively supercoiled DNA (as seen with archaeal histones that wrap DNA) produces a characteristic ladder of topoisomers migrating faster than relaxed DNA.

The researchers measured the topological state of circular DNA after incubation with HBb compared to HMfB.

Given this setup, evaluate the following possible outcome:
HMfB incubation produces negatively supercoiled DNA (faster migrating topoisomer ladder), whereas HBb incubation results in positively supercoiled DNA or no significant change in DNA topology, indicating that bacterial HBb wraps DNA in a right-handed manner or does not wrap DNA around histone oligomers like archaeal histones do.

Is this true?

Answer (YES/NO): NO